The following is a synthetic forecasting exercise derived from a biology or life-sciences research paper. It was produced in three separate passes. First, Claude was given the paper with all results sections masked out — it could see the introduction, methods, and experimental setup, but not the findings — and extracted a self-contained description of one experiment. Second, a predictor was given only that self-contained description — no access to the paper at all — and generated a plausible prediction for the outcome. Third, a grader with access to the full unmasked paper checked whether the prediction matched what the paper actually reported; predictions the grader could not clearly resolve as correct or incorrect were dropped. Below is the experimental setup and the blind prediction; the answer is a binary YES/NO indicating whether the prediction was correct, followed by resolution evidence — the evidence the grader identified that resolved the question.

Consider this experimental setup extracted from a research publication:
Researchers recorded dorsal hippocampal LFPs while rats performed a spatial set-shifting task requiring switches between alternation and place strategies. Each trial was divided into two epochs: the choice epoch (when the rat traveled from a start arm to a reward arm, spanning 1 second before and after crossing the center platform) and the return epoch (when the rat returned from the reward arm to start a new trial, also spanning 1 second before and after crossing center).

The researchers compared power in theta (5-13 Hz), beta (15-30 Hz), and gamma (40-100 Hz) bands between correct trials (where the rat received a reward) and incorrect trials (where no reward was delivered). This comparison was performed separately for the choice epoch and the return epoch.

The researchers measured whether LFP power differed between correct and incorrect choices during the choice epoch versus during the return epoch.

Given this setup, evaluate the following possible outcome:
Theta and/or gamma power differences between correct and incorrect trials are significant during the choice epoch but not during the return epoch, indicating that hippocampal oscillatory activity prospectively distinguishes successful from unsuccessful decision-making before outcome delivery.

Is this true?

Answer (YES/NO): NO